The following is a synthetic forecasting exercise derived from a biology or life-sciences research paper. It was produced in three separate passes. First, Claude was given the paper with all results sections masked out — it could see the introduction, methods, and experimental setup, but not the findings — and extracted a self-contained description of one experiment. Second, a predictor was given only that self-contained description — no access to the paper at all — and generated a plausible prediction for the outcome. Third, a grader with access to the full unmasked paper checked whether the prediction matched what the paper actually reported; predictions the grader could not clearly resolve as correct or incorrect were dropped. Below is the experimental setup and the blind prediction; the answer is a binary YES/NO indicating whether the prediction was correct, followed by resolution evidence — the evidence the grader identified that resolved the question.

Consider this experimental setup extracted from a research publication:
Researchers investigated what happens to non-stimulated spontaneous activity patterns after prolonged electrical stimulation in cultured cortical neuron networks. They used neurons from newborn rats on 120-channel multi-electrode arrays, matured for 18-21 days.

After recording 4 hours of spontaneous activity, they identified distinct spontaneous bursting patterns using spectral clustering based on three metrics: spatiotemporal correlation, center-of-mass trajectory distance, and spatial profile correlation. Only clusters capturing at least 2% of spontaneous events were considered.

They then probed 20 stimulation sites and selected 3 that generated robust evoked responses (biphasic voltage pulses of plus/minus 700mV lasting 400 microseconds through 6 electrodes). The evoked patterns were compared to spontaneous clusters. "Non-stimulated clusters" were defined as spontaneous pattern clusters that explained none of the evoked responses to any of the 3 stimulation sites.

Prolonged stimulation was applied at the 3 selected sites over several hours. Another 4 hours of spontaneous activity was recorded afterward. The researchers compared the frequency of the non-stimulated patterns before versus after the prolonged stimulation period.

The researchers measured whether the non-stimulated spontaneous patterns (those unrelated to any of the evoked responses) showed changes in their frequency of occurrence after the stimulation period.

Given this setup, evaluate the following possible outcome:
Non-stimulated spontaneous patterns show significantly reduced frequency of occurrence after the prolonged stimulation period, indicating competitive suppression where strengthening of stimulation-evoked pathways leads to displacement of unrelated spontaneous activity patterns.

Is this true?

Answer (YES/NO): NO